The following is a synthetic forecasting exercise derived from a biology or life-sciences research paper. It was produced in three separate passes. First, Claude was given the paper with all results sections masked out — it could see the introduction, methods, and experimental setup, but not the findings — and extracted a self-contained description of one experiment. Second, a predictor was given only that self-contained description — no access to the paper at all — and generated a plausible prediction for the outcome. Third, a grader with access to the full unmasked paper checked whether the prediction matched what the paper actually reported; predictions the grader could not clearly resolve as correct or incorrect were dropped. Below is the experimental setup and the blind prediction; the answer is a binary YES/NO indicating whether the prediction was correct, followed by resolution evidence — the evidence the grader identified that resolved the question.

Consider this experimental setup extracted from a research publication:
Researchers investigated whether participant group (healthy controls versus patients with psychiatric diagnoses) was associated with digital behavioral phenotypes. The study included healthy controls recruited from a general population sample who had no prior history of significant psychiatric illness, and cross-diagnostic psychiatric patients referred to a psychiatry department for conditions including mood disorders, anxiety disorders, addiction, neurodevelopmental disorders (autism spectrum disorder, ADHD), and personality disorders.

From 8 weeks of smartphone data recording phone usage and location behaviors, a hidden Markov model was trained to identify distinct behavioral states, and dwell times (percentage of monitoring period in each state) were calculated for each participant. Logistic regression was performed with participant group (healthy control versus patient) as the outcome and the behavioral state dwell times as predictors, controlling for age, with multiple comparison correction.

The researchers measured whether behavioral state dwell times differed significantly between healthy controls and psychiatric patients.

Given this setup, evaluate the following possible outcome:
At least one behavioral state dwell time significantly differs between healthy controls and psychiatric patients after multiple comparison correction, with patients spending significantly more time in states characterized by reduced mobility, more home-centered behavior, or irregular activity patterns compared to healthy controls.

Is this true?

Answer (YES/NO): NO